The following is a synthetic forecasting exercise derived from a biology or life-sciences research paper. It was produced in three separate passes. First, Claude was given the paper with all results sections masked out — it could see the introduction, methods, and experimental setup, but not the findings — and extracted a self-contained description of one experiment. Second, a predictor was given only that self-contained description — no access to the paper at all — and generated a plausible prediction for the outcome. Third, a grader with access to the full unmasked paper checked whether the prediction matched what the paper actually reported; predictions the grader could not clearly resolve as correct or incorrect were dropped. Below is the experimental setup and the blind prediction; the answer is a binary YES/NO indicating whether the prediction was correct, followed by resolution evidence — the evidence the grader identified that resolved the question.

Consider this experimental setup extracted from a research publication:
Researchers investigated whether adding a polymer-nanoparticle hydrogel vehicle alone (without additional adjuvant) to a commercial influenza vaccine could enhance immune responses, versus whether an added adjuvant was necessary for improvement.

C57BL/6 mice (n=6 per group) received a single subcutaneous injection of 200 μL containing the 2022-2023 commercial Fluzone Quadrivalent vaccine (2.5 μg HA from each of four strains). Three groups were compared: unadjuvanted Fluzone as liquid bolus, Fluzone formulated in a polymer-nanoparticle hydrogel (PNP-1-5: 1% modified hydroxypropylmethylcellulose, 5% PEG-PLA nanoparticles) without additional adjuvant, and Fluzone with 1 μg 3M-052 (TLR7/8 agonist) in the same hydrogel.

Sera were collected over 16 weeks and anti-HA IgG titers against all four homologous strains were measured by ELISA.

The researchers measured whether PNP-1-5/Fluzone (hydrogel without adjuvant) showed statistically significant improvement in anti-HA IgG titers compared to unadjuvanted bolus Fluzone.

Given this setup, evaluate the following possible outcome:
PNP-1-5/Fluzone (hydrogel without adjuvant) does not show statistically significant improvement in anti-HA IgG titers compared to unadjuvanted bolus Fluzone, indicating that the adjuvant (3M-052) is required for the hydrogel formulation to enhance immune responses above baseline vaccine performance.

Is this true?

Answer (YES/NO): YES